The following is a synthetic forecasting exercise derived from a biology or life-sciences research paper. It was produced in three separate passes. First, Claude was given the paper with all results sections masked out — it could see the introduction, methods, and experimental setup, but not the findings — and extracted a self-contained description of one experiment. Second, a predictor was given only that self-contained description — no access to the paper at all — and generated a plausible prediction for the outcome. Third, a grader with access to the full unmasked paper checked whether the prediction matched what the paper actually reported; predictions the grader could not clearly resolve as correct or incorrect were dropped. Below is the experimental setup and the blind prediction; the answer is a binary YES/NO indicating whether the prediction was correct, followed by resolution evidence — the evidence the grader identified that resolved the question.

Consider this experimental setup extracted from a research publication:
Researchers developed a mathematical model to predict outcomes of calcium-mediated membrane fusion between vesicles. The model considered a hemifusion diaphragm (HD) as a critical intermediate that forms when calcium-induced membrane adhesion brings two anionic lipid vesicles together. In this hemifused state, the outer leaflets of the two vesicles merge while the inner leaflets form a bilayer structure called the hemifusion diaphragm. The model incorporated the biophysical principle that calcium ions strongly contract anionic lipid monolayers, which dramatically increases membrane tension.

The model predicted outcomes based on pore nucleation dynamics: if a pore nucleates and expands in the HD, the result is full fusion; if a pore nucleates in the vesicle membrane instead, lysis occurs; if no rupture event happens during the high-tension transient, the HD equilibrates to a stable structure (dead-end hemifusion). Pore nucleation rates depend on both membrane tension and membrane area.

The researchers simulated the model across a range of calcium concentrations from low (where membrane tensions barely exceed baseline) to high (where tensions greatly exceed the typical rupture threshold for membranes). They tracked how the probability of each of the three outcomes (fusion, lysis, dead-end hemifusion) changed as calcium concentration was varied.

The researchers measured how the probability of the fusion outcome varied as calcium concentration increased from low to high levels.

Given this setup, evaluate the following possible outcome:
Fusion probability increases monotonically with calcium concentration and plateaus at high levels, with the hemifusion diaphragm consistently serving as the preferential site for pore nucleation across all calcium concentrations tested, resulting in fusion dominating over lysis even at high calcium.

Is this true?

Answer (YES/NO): NO